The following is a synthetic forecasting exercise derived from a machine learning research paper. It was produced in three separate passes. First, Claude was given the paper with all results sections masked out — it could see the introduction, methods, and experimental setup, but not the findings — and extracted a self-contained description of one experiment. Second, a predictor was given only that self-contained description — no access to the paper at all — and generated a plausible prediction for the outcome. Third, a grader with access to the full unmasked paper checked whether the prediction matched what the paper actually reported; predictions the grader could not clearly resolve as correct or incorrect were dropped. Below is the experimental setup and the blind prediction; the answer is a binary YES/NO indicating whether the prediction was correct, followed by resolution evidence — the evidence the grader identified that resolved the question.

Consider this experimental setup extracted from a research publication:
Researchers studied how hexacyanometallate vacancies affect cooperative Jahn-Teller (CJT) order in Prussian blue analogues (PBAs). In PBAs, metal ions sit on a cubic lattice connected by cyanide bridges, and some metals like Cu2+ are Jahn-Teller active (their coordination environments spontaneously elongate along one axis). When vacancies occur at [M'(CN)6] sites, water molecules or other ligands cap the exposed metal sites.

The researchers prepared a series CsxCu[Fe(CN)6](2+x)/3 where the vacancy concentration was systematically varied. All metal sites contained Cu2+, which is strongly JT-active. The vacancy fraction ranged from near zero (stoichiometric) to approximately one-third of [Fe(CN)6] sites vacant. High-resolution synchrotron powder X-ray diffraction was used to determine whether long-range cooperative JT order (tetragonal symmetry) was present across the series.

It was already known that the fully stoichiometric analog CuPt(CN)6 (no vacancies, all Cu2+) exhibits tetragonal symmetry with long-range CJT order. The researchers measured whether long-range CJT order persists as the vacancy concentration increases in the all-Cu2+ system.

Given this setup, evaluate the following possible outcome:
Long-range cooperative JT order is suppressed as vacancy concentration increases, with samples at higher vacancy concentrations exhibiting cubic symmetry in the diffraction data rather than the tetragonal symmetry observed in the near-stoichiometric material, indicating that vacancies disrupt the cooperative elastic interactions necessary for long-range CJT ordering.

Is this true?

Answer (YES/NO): YES